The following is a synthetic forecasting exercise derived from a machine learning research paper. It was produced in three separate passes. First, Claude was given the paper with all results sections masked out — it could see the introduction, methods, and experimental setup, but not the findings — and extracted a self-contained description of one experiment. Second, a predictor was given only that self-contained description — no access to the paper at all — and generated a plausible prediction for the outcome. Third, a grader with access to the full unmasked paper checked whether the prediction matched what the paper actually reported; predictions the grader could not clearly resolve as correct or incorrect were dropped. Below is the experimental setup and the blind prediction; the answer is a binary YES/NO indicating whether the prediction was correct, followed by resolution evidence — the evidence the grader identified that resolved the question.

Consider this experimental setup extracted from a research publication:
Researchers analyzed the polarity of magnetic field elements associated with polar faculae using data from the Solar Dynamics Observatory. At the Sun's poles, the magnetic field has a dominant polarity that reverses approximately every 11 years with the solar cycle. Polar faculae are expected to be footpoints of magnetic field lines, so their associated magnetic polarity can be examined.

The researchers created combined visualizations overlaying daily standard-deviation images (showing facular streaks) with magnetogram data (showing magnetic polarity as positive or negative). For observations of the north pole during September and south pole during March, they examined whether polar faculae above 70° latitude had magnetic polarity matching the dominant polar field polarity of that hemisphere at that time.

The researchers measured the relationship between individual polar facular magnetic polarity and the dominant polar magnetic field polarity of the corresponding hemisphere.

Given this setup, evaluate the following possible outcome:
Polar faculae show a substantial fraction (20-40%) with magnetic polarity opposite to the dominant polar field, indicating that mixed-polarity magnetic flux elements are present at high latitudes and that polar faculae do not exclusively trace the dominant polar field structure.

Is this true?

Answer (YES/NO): NO